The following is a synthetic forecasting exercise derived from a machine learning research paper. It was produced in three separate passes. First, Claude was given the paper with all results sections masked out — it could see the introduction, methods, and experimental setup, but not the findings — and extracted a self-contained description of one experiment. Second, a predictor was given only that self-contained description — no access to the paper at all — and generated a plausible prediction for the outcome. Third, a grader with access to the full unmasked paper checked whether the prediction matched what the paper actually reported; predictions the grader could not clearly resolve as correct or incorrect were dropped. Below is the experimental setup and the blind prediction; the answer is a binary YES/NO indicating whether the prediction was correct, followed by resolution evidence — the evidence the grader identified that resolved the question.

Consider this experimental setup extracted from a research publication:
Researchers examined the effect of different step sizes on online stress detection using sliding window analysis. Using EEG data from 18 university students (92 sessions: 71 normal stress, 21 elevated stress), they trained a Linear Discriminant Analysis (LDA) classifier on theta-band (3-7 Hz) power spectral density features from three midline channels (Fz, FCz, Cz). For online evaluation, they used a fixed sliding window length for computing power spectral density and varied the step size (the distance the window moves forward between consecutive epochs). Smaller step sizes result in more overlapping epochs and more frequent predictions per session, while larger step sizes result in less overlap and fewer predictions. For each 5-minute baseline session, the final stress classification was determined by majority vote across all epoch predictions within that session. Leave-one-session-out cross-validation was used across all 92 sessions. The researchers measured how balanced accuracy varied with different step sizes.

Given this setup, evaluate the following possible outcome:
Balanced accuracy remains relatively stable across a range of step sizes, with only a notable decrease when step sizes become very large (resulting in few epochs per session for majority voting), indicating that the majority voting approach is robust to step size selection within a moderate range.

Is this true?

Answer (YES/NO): NO